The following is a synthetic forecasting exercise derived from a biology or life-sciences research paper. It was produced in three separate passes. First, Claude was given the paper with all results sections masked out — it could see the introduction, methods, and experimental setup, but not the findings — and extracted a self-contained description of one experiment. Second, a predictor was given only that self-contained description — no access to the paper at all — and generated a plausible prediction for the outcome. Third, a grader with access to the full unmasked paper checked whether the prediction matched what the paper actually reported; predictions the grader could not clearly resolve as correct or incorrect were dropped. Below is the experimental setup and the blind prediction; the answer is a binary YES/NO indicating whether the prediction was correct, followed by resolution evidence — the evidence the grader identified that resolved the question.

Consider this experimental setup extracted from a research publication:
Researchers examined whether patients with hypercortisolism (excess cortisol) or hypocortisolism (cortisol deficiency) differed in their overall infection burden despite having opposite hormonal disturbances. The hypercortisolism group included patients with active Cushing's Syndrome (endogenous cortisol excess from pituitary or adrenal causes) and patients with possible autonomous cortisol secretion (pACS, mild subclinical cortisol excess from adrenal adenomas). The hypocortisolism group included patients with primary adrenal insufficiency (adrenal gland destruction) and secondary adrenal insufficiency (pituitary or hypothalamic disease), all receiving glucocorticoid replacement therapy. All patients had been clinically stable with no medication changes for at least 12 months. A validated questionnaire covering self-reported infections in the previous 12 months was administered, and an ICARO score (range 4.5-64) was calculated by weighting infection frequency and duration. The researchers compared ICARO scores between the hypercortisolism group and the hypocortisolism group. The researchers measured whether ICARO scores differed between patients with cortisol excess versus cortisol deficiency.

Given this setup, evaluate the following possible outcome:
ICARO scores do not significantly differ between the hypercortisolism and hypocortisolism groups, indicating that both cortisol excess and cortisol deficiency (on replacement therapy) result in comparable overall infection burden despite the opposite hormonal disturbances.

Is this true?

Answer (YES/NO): YES